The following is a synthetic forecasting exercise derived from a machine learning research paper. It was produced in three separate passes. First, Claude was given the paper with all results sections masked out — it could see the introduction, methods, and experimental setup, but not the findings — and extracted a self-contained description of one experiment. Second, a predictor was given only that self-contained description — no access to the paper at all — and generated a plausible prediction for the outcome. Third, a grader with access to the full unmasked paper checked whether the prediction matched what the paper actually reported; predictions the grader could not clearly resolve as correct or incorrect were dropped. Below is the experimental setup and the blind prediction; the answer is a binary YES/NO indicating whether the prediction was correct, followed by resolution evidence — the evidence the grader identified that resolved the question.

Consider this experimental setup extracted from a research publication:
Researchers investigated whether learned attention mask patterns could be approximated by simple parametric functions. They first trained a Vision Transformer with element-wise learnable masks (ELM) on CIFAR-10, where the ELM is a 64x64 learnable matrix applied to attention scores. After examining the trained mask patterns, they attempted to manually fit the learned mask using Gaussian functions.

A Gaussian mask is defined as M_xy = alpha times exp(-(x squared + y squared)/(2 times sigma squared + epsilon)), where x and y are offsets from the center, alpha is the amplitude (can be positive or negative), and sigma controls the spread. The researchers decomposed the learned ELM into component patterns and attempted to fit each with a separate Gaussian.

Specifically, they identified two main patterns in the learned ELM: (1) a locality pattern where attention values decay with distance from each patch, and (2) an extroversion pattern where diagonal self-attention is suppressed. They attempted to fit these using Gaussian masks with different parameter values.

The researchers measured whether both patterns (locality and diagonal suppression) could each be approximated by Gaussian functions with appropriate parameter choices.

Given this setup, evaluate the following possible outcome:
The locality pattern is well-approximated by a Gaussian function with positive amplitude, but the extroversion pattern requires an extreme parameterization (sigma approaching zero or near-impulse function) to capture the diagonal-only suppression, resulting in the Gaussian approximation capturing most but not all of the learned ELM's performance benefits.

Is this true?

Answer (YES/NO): NO